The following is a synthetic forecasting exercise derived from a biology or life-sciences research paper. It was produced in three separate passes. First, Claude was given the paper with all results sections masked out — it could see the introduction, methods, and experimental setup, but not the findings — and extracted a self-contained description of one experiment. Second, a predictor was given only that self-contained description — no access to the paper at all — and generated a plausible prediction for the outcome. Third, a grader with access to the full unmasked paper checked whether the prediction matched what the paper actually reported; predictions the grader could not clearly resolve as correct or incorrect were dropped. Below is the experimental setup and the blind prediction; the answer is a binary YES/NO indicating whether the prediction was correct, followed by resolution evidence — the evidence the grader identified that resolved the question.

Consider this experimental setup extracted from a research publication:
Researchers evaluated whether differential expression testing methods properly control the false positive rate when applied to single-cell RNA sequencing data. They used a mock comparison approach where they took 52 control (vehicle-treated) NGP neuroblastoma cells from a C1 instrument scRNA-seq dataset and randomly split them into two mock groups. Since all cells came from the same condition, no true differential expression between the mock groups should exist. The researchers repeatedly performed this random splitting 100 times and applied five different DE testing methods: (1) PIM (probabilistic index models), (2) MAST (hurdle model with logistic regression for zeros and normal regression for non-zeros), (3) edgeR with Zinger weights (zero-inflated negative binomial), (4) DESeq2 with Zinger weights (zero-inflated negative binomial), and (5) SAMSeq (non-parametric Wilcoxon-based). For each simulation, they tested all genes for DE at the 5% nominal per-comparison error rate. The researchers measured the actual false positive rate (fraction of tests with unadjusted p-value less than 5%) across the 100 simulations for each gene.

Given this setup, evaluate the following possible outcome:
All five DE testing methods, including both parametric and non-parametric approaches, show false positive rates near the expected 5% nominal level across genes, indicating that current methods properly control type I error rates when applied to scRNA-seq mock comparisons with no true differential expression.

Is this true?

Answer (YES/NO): NO